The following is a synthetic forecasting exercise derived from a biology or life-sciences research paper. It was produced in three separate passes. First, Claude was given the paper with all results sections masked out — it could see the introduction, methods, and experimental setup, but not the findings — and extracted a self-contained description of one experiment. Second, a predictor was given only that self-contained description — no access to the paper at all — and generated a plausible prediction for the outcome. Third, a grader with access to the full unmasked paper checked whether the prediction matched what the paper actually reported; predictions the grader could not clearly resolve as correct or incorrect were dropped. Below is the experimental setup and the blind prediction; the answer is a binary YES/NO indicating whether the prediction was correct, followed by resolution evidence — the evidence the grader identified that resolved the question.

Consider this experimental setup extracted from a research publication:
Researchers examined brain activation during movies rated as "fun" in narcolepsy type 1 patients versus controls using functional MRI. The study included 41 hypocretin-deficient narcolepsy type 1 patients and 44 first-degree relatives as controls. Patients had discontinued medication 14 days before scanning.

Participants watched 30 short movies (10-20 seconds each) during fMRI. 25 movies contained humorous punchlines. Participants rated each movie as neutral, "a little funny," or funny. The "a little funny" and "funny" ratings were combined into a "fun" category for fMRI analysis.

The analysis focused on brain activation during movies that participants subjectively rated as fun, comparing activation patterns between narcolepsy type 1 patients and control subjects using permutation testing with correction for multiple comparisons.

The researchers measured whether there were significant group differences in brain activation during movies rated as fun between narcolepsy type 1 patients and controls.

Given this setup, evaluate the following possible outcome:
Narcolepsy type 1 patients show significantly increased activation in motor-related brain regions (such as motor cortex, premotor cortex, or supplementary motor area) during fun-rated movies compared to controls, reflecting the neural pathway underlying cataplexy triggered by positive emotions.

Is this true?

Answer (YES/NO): NO